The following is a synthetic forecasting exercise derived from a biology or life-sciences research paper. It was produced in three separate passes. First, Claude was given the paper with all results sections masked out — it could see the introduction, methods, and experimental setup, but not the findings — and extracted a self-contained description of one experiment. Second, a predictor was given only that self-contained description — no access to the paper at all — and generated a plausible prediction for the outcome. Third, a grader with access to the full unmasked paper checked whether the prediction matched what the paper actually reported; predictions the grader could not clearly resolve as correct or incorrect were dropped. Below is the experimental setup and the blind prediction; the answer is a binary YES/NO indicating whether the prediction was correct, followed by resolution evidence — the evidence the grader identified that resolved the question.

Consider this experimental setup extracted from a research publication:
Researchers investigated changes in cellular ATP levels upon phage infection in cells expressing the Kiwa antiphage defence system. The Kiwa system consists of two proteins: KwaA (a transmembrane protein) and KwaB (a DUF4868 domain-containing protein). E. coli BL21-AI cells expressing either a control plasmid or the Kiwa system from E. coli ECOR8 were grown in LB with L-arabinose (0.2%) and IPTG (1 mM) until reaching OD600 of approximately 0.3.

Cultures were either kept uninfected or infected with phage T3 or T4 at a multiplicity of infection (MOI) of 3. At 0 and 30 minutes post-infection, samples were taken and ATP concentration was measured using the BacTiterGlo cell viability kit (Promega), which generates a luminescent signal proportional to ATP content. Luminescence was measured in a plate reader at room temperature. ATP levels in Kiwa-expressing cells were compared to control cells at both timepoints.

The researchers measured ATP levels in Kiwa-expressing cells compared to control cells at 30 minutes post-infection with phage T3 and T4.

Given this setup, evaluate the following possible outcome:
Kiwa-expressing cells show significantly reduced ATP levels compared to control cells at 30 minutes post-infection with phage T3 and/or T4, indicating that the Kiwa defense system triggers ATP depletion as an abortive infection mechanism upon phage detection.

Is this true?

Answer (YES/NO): NO